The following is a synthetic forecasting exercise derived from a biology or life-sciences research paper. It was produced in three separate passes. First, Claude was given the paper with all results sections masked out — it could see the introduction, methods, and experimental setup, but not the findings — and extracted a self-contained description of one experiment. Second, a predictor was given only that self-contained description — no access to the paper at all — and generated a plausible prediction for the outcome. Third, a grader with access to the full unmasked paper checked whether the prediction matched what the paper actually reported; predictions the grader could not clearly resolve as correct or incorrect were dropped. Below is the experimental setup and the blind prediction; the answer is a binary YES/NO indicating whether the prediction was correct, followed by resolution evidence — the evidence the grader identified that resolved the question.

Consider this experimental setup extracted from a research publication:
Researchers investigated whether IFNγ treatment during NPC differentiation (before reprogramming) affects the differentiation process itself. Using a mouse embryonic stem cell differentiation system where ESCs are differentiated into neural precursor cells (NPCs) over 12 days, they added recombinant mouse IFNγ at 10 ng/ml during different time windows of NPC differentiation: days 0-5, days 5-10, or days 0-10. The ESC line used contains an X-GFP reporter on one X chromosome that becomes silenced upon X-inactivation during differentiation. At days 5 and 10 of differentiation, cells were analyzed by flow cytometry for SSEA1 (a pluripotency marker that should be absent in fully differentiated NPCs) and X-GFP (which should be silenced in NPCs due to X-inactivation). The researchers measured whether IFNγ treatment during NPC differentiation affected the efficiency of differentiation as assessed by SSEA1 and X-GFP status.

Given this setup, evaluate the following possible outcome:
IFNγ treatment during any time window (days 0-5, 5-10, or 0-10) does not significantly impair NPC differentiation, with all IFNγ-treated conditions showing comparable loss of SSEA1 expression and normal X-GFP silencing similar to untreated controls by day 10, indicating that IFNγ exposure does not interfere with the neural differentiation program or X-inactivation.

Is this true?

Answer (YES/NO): NO